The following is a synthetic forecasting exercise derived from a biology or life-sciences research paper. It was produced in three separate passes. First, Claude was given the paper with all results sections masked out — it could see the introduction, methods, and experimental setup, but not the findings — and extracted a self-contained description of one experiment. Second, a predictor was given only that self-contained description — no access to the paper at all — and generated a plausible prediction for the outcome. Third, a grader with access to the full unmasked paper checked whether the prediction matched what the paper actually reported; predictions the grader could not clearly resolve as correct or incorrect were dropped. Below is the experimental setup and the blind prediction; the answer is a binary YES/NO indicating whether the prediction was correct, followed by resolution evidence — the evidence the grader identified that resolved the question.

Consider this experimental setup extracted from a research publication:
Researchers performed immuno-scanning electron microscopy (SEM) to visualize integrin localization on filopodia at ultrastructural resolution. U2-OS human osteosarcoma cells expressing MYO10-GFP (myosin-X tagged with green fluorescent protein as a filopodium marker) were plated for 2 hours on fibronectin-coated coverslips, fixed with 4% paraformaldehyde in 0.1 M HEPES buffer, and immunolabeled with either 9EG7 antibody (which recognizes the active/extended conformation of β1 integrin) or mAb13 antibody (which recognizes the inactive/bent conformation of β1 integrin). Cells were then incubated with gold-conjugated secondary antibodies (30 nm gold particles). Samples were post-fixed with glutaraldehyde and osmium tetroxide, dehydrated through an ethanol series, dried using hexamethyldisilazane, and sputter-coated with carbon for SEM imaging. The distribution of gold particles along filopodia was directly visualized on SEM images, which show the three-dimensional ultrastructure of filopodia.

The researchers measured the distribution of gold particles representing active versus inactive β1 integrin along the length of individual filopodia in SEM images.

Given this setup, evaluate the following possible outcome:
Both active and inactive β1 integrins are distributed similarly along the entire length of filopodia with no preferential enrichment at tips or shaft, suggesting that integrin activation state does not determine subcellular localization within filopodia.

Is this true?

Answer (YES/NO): NO